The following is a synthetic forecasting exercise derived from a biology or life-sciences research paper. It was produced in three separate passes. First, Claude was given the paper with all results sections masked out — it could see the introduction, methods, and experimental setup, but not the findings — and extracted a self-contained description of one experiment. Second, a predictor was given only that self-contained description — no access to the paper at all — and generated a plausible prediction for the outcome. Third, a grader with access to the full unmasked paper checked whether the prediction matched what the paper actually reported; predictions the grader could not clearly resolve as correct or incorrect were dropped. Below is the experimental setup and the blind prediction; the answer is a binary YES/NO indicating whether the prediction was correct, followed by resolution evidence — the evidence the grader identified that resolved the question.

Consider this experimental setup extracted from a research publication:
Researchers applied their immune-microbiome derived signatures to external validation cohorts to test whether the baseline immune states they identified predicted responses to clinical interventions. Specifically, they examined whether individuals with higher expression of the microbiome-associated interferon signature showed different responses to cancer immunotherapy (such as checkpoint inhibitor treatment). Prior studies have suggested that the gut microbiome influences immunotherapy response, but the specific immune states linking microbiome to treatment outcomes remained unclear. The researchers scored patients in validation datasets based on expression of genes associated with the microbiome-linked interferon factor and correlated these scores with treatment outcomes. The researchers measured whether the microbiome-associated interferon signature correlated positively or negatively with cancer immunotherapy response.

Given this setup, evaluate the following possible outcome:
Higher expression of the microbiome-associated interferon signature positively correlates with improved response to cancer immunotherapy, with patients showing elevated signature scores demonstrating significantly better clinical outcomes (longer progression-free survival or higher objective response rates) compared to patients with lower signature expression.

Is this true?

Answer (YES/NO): NO